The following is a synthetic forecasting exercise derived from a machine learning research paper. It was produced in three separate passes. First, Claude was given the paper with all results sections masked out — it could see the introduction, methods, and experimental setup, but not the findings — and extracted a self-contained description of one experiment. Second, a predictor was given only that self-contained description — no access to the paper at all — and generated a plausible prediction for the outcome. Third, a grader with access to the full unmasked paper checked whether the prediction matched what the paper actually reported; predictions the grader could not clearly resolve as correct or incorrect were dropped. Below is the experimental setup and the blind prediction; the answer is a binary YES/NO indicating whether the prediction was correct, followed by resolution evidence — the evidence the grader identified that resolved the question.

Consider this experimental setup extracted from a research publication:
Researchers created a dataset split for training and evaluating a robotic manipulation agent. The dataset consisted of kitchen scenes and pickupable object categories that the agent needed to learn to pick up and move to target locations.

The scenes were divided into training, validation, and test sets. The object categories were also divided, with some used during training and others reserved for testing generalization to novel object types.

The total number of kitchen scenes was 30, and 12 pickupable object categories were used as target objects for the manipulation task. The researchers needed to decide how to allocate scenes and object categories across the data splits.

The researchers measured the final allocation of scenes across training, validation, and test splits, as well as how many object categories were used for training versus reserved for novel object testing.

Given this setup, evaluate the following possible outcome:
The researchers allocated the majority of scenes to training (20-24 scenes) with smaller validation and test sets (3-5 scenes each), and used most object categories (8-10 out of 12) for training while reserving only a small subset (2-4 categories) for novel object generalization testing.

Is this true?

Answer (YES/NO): NO